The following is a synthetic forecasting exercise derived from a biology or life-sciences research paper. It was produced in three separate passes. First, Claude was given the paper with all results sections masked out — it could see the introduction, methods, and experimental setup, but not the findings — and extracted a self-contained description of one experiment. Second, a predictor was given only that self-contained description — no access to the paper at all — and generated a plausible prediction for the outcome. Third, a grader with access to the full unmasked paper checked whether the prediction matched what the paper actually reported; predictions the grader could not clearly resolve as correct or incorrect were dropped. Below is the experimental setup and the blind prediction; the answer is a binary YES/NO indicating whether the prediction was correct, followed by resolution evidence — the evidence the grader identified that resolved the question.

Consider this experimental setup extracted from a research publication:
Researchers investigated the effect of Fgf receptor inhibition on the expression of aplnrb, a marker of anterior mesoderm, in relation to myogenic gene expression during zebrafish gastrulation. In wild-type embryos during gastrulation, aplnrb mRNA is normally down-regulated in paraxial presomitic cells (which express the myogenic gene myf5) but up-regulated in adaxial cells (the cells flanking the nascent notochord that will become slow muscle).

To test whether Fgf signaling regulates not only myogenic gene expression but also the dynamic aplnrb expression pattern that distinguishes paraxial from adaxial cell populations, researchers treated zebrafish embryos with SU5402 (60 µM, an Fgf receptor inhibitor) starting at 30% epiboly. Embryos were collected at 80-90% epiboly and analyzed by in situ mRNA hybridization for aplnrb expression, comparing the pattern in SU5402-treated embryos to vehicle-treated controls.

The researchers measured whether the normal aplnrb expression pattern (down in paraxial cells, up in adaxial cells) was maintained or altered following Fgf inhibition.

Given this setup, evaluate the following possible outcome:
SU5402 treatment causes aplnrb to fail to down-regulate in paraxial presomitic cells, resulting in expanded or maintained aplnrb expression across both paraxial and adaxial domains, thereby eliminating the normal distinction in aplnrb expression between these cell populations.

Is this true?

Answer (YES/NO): YES